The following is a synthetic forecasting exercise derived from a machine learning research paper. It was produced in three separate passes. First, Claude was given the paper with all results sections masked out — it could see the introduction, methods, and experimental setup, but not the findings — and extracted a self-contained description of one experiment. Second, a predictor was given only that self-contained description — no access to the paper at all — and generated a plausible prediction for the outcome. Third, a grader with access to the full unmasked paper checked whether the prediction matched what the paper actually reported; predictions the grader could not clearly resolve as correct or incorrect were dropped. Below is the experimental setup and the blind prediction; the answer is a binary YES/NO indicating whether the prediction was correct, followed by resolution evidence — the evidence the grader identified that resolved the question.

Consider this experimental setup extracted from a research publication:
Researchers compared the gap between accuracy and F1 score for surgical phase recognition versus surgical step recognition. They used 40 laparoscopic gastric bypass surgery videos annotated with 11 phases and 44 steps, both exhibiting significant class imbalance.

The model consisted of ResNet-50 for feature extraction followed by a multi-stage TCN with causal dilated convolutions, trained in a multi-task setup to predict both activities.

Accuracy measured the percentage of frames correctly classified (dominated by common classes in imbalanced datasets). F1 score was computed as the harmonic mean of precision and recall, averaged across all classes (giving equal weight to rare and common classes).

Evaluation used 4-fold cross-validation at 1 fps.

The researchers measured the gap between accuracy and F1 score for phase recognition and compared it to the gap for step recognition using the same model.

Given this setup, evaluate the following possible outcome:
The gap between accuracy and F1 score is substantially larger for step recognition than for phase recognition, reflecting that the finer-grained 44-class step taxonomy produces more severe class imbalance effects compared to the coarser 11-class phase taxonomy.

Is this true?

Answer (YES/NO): YES